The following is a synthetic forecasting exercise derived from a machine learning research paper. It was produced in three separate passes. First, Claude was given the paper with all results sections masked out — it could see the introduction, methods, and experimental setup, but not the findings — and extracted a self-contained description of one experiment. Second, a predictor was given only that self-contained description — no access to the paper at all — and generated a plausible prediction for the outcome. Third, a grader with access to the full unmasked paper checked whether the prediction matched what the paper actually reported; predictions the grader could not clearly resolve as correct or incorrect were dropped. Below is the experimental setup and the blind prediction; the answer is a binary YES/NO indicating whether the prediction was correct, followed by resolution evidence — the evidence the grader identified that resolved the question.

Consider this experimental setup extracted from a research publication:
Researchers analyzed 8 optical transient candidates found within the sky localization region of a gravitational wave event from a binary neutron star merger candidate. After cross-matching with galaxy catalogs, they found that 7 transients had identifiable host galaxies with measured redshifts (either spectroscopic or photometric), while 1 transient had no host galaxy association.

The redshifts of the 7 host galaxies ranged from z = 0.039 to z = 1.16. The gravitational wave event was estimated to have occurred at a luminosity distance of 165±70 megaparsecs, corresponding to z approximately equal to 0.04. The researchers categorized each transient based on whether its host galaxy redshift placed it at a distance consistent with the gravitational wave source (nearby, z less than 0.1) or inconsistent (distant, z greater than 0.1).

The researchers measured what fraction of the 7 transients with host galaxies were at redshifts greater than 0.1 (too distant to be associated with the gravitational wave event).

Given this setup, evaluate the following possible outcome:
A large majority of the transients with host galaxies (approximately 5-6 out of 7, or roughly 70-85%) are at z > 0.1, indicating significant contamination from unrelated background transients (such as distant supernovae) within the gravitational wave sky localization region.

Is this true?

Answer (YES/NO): YES